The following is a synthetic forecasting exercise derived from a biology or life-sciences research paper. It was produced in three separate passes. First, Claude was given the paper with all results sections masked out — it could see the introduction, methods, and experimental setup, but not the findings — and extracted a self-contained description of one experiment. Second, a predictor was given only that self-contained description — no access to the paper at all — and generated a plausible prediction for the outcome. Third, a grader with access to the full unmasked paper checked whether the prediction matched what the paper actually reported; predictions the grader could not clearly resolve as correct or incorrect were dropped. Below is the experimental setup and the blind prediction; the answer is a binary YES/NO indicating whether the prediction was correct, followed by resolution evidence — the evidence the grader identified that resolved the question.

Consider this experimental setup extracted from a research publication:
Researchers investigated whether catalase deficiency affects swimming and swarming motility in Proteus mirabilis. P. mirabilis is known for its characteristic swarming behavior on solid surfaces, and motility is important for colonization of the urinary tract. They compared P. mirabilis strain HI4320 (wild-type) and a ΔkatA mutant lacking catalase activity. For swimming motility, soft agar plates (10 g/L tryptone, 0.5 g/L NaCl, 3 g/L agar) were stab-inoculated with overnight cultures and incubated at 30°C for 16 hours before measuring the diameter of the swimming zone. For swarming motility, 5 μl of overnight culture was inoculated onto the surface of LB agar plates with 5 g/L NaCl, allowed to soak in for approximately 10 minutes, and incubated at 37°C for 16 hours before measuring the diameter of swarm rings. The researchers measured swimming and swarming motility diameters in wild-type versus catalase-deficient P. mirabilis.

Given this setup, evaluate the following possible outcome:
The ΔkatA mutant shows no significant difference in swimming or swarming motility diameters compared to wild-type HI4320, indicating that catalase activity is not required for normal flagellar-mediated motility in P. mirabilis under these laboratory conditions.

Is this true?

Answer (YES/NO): YES